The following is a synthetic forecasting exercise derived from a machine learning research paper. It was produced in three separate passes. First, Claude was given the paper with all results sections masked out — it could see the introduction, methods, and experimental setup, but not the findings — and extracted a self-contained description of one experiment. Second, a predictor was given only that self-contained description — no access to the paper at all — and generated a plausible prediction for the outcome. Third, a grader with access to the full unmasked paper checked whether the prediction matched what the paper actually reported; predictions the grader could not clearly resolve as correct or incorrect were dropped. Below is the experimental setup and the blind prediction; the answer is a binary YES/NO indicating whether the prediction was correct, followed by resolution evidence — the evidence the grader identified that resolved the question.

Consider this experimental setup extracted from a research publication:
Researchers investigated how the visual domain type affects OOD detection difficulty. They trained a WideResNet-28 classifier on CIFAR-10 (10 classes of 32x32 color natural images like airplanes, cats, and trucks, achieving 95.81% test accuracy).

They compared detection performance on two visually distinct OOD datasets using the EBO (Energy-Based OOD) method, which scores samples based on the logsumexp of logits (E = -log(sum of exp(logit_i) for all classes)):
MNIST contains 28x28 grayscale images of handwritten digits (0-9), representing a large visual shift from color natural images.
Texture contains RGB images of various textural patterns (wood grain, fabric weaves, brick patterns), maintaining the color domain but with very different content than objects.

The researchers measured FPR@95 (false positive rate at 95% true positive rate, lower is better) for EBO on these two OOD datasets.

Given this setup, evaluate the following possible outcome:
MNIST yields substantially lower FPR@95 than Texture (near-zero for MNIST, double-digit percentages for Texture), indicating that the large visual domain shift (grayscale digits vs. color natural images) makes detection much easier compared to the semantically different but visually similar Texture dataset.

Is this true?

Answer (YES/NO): NO